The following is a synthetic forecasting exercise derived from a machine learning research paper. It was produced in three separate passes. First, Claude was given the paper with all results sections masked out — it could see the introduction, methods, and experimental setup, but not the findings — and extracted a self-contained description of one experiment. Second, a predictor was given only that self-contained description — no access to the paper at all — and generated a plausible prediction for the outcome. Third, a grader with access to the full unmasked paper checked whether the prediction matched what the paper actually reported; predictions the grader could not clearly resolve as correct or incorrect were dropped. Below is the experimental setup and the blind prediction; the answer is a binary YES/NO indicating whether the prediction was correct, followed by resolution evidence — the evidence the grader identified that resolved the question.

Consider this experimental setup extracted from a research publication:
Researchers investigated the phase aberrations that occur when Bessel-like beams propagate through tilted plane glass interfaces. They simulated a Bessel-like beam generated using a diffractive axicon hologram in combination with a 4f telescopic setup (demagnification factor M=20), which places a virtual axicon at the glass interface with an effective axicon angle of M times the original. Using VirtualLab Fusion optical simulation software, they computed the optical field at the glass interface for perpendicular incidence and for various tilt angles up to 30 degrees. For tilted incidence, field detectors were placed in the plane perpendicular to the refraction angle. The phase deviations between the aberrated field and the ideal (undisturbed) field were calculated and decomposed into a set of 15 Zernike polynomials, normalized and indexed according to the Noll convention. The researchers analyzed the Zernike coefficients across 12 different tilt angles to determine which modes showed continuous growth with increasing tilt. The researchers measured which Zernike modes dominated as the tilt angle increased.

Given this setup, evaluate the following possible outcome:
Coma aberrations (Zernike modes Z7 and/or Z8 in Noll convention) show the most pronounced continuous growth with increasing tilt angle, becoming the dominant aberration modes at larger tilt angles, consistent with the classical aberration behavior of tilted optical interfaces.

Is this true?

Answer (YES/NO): NO